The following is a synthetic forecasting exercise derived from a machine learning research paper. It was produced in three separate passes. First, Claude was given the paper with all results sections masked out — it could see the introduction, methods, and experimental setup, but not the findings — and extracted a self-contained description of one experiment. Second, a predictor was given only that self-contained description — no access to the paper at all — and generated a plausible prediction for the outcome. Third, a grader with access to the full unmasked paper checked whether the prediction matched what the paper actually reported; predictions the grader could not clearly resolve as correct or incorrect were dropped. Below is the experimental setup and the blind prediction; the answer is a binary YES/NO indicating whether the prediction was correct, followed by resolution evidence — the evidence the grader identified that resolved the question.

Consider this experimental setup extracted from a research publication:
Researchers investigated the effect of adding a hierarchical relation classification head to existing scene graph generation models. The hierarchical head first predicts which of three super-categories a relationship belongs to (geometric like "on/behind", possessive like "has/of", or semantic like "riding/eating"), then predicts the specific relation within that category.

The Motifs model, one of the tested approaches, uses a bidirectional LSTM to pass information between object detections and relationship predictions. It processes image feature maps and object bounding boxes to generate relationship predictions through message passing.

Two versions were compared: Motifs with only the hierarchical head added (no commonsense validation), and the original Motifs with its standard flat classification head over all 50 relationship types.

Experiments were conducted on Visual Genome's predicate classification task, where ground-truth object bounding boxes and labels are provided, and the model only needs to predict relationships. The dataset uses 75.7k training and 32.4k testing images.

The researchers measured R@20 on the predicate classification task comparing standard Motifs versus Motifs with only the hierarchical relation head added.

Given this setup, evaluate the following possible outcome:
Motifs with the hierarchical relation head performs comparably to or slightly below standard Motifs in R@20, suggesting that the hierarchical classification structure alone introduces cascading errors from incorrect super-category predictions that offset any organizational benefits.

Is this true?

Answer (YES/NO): YES